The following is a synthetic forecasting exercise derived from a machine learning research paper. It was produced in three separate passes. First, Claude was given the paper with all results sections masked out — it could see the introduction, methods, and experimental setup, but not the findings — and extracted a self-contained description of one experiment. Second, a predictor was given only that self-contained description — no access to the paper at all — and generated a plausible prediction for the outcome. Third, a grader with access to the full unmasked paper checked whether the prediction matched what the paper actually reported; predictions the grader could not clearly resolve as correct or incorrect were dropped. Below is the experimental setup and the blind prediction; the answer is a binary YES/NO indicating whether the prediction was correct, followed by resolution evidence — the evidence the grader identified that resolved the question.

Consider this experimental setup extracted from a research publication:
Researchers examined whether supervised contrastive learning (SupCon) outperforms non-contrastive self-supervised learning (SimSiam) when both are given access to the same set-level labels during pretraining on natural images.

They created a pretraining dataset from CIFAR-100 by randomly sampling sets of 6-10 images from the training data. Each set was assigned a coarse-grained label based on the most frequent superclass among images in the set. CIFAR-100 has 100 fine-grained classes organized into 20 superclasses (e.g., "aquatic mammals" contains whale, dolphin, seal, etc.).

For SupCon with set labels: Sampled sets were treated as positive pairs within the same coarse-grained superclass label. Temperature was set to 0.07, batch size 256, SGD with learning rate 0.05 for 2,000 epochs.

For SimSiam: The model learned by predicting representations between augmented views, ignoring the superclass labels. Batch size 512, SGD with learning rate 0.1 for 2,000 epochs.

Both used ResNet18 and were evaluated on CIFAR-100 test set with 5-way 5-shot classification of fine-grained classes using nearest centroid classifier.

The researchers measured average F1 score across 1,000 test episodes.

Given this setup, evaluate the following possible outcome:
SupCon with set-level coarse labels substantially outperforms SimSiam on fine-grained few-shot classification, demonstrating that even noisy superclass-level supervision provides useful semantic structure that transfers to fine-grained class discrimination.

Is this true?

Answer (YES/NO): NO